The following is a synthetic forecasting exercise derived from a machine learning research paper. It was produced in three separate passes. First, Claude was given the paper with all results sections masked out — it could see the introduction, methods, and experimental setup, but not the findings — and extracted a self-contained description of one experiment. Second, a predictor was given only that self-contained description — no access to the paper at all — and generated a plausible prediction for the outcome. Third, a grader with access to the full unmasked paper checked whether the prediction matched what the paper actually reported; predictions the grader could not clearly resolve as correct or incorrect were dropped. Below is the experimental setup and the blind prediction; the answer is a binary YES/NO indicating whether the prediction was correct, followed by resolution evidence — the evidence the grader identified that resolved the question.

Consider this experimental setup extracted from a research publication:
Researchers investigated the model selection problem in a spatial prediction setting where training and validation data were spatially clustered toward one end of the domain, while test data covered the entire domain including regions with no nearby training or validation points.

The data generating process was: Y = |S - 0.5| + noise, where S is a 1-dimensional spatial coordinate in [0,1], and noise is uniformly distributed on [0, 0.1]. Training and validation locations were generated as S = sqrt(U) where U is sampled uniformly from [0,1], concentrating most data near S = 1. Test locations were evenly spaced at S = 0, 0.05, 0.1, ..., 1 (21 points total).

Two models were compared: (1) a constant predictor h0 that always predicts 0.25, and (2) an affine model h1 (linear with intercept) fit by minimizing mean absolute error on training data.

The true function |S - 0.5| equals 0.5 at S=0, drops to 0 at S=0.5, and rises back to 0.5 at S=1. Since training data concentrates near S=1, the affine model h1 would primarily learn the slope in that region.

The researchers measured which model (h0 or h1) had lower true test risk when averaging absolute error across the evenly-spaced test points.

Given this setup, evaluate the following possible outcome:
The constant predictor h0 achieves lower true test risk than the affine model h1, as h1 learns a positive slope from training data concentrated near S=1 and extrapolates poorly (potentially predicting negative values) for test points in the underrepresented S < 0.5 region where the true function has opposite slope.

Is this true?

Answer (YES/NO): YES